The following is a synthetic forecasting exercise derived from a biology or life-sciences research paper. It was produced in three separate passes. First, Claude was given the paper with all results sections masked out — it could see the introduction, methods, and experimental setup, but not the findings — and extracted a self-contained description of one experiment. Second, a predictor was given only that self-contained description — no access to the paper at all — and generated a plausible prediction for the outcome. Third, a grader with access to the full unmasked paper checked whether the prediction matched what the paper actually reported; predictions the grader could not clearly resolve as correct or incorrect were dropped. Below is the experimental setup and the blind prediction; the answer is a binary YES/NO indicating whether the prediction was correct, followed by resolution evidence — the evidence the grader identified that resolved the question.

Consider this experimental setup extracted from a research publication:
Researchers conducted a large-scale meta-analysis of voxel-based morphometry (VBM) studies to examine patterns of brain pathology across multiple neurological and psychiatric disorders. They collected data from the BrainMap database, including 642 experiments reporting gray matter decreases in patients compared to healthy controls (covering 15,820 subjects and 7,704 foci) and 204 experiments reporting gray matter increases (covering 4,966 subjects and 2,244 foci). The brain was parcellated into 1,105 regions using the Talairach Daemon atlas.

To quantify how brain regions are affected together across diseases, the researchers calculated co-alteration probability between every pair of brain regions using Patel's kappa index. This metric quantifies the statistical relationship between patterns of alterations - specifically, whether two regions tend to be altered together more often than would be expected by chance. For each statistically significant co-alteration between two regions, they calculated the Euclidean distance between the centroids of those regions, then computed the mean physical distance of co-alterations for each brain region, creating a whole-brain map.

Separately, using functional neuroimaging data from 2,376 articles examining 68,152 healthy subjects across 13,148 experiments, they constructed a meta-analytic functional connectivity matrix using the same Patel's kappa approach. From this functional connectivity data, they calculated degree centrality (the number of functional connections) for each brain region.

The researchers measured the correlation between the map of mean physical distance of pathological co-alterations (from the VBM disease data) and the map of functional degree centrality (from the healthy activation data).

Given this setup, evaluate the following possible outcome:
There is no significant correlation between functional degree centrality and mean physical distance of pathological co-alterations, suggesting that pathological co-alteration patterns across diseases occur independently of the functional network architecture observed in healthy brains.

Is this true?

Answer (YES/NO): NO